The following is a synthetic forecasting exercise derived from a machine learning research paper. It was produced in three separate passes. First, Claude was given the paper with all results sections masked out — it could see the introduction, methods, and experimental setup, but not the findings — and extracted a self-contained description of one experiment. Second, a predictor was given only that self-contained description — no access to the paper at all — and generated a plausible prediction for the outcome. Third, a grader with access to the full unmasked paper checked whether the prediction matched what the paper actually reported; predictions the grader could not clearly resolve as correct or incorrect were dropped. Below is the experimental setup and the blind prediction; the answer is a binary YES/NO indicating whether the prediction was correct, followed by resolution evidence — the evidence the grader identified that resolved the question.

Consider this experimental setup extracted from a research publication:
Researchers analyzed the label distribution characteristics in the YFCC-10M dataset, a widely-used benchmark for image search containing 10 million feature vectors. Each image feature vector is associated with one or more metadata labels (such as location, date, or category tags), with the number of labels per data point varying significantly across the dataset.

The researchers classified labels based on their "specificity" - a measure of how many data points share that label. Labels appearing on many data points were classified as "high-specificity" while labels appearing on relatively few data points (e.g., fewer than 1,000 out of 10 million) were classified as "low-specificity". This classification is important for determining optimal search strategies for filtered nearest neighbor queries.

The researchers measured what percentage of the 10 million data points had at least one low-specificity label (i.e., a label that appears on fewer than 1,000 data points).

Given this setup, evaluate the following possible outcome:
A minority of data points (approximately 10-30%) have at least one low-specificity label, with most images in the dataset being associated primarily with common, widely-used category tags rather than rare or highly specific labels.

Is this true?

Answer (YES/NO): NO